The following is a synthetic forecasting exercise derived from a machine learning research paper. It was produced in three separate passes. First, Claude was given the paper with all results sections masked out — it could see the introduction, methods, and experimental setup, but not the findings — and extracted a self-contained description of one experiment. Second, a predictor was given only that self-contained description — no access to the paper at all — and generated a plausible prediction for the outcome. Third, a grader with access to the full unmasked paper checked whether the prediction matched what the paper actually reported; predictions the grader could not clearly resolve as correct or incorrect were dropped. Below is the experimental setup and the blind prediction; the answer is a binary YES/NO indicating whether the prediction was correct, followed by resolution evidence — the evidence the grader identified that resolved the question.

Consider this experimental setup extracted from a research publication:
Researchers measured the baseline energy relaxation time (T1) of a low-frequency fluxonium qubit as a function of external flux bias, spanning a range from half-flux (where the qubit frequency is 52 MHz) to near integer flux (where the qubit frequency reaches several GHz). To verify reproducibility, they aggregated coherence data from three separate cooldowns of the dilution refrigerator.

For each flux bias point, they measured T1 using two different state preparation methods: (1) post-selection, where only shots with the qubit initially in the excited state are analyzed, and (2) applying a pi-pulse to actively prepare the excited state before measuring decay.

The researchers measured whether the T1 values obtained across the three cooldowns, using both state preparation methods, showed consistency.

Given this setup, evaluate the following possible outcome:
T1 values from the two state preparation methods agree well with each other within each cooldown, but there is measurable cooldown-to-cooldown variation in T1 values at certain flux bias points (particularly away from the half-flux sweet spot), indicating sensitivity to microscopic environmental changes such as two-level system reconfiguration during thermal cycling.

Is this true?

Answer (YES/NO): NO